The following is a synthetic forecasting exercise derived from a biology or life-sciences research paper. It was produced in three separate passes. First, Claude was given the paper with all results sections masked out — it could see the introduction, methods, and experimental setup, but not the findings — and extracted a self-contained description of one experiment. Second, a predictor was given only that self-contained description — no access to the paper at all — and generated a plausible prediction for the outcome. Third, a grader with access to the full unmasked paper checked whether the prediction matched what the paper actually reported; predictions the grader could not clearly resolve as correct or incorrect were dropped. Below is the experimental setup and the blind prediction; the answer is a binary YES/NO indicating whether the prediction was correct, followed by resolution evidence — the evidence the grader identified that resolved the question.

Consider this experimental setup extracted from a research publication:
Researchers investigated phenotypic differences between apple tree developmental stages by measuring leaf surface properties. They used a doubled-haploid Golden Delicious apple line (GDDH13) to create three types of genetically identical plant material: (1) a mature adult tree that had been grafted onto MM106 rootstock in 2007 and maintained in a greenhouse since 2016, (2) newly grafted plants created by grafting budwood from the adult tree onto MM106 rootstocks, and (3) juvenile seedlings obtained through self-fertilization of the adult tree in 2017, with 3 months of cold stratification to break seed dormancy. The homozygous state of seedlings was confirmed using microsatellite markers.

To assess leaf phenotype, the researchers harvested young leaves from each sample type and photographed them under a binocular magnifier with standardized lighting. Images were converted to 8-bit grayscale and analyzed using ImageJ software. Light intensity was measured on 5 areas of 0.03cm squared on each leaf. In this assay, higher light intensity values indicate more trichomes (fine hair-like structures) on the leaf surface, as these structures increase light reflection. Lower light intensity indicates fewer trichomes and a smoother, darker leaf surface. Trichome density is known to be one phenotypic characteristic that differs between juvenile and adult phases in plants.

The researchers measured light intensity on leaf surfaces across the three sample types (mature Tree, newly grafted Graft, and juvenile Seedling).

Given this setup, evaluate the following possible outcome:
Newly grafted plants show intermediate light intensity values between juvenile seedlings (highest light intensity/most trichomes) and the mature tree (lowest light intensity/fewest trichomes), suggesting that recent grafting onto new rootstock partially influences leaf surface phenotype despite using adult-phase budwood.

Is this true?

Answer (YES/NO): NO